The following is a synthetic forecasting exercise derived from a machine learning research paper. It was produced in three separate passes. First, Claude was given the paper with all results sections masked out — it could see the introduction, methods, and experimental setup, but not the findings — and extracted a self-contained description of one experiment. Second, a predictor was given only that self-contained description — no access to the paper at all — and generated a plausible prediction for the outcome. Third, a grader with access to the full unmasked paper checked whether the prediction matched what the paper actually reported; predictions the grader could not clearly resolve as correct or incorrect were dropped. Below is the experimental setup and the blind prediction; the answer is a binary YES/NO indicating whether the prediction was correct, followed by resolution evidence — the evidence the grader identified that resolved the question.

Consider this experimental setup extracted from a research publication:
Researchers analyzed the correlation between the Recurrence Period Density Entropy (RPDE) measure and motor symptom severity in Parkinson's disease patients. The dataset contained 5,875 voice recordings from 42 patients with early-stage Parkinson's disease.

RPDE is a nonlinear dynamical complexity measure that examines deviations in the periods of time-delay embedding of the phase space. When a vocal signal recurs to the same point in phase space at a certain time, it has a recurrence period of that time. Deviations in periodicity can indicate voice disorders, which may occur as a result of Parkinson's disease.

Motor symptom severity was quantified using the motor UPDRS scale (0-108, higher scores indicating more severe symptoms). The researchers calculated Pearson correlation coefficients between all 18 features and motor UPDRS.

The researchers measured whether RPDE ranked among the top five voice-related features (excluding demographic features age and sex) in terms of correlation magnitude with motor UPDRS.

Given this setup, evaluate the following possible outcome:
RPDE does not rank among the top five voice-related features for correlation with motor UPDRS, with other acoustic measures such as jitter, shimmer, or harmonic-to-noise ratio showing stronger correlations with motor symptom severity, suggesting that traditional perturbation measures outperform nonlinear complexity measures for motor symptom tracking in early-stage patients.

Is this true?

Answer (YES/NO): NO